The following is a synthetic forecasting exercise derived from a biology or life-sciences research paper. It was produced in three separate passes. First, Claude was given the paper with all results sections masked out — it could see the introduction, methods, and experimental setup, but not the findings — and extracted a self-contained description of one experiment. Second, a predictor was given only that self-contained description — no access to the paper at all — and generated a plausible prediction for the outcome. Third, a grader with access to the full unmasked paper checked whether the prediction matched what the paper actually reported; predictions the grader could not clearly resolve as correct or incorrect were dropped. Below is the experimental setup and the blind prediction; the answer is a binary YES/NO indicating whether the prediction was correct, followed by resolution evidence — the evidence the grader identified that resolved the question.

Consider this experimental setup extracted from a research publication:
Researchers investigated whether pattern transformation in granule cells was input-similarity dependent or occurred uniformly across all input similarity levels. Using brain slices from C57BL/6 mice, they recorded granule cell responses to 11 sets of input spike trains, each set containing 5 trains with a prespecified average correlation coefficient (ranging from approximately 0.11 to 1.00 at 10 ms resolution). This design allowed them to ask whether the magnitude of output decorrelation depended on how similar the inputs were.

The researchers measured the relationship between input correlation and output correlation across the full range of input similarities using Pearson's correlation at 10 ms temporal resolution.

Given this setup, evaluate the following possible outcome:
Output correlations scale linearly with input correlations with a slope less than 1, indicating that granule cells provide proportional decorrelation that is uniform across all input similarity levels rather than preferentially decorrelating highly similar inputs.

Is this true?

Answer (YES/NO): YES